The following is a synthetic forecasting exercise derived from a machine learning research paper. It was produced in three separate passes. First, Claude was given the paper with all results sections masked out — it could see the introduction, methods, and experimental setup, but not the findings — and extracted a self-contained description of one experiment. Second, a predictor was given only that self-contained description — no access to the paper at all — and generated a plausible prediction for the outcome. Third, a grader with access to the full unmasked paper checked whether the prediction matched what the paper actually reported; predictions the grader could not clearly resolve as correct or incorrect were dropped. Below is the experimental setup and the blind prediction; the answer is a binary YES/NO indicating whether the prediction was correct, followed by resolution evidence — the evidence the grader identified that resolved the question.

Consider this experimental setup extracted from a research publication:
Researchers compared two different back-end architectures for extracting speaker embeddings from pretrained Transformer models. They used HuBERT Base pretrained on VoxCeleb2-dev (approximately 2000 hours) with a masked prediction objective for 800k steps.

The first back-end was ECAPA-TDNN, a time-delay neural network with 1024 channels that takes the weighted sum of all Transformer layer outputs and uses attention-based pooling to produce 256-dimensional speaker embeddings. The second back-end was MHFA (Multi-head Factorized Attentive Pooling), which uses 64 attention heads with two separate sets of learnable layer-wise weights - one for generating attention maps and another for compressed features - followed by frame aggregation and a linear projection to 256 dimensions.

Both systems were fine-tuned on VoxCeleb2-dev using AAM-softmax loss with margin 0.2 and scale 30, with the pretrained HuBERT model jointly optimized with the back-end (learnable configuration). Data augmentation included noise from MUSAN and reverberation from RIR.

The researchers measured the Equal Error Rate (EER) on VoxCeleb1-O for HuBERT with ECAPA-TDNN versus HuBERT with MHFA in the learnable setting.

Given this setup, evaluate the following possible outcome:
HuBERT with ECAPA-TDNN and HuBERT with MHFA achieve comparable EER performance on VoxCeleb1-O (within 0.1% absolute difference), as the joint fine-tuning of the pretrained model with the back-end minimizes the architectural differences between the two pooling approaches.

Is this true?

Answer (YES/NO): NO